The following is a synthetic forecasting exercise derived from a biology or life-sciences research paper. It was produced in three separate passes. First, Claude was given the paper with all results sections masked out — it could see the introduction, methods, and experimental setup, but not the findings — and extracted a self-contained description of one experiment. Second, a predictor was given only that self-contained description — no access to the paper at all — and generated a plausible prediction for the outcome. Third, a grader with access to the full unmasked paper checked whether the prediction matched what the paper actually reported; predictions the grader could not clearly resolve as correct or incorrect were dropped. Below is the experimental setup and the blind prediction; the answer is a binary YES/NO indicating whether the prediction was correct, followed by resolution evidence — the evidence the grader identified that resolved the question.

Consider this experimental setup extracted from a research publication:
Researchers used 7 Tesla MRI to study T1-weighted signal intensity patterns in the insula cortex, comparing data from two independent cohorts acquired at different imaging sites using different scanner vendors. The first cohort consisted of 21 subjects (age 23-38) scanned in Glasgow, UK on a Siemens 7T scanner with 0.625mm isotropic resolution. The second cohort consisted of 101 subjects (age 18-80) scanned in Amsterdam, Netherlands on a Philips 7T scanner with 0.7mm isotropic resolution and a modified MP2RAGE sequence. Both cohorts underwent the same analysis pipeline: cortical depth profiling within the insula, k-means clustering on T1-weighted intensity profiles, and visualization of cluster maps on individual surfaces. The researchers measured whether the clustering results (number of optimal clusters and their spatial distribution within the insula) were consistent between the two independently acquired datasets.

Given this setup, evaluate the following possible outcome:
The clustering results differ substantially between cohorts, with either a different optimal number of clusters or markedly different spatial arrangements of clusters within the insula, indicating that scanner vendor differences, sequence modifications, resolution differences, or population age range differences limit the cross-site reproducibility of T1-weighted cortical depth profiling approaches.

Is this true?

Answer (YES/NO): NO